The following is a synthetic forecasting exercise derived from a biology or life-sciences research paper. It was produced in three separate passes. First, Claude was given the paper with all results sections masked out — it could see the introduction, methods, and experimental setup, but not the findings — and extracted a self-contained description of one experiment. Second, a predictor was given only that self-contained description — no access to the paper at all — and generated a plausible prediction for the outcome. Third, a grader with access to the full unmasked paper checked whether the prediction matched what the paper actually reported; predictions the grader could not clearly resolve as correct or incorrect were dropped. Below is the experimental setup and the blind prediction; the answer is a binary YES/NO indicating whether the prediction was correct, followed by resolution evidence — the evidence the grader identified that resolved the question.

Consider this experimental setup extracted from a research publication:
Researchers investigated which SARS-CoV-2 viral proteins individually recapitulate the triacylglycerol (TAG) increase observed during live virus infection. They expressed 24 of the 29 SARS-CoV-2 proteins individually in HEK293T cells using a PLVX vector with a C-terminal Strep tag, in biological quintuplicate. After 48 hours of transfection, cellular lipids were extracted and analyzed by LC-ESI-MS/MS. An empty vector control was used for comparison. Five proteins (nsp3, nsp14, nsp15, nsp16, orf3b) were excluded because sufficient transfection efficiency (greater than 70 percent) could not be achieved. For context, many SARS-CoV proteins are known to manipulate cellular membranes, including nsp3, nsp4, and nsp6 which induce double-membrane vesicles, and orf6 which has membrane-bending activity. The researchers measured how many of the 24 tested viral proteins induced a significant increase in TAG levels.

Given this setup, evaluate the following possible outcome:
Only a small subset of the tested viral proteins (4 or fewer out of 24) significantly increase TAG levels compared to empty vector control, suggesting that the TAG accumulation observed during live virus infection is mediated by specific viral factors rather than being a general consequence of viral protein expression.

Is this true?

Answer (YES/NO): NO